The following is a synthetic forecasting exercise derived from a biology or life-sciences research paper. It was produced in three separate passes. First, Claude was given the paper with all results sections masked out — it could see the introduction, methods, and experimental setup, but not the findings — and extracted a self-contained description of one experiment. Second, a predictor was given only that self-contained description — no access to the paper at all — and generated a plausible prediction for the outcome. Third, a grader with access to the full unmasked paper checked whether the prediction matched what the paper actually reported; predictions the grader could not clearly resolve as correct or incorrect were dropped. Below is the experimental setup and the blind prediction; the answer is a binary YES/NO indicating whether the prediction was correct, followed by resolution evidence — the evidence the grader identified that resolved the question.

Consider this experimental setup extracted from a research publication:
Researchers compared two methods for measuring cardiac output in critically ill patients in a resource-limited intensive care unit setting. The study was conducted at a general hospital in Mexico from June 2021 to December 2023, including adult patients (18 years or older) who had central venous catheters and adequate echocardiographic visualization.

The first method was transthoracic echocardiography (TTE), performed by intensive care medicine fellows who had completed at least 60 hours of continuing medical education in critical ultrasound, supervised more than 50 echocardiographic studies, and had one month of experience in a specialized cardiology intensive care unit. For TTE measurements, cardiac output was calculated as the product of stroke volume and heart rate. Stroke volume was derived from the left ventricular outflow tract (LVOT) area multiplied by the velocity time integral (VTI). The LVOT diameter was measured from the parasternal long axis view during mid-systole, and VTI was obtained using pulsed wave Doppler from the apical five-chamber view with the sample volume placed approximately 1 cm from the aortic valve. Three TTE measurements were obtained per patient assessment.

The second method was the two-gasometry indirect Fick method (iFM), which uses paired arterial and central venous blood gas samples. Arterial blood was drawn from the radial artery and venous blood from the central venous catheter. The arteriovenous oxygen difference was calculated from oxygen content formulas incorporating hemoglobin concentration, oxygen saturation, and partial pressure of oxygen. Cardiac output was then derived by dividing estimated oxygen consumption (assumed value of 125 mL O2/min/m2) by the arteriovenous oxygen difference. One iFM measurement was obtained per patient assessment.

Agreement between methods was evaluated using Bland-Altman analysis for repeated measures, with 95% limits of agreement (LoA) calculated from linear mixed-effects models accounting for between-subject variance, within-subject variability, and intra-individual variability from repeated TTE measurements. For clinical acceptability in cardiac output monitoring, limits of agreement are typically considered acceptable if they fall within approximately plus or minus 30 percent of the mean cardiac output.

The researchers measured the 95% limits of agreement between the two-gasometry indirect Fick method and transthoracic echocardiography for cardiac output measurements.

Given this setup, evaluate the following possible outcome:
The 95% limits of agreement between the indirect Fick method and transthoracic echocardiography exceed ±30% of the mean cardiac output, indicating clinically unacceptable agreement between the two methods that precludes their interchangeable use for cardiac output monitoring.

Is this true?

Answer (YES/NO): YES